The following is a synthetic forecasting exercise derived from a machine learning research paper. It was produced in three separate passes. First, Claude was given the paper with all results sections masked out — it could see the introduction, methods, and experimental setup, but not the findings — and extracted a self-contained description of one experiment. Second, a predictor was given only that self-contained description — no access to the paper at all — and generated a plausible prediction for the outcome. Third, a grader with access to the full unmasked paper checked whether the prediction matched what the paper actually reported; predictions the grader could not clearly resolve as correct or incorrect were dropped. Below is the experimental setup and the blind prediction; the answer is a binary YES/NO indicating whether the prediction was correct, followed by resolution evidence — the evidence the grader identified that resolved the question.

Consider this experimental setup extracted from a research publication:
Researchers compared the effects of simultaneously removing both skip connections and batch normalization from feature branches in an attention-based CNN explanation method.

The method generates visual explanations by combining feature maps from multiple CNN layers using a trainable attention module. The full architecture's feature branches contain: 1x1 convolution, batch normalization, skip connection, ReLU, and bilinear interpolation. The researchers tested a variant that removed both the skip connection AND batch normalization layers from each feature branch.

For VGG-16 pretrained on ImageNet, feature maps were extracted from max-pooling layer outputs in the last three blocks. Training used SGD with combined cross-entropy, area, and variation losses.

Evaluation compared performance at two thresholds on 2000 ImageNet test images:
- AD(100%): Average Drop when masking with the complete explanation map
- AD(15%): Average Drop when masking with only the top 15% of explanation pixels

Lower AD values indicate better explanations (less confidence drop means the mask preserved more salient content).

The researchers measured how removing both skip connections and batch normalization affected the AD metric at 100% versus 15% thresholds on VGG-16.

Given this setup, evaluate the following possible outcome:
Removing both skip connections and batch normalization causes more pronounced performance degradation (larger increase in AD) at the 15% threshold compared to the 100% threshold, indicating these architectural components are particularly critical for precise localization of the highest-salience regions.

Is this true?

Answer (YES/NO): YES